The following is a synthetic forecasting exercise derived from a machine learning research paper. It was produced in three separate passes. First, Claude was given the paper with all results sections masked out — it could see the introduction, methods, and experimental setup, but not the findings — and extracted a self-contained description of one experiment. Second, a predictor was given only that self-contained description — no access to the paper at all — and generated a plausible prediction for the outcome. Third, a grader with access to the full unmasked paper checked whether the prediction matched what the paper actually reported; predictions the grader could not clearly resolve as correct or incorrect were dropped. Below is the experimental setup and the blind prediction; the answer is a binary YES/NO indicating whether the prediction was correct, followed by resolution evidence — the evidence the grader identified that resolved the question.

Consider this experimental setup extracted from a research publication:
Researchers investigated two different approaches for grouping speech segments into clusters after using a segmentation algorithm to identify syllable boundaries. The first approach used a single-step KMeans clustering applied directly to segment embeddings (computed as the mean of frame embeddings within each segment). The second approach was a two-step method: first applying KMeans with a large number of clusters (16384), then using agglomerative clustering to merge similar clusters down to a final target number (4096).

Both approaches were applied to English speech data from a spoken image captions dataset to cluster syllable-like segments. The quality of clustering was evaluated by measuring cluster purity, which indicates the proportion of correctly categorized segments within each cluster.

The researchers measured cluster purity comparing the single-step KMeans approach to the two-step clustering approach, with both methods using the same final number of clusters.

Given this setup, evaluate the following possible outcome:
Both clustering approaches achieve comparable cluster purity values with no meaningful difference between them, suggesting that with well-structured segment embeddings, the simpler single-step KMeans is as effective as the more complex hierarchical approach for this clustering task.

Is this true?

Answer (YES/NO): NO